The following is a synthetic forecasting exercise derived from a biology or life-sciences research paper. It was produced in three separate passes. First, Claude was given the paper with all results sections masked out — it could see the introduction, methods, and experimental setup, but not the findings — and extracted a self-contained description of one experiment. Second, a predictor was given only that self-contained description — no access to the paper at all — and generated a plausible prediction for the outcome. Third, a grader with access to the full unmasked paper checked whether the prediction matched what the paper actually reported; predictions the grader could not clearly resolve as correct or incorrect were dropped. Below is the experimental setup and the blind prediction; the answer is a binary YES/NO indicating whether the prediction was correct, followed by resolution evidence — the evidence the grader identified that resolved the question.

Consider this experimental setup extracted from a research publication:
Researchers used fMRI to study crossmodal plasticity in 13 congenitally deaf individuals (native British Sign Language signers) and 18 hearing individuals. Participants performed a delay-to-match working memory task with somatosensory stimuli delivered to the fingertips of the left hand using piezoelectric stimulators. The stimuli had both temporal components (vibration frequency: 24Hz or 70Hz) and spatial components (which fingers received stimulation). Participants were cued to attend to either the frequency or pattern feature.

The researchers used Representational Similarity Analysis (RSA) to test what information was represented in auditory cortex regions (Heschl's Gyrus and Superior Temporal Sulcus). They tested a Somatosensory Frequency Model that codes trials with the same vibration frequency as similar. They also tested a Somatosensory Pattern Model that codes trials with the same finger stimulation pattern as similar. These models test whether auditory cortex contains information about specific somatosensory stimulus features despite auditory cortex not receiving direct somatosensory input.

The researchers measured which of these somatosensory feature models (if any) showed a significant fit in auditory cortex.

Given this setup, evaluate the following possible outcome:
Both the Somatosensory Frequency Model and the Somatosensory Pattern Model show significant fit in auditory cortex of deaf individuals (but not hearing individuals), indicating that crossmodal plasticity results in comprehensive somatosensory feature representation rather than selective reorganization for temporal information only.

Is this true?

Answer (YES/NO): NO